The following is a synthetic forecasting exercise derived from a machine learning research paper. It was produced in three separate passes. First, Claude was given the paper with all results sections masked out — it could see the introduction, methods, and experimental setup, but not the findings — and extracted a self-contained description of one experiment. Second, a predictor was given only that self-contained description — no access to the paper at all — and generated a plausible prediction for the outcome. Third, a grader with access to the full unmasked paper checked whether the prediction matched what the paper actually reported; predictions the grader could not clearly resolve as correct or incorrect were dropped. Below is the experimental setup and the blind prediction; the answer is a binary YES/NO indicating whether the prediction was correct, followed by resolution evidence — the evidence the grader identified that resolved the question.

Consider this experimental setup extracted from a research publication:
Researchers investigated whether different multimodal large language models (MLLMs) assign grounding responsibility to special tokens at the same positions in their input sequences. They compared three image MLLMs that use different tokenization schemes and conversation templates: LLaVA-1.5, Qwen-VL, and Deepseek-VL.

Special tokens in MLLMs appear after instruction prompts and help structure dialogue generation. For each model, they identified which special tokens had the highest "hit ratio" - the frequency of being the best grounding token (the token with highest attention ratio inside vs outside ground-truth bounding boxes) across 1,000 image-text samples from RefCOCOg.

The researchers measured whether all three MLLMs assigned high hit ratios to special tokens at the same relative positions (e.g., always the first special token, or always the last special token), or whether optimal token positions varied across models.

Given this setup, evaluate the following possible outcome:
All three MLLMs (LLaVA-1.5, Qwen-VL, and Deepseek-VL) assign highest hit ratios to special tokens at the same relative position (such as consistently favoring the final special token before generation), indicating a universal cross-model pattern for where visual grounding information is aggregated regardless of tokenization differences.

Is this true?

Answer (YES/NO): NO